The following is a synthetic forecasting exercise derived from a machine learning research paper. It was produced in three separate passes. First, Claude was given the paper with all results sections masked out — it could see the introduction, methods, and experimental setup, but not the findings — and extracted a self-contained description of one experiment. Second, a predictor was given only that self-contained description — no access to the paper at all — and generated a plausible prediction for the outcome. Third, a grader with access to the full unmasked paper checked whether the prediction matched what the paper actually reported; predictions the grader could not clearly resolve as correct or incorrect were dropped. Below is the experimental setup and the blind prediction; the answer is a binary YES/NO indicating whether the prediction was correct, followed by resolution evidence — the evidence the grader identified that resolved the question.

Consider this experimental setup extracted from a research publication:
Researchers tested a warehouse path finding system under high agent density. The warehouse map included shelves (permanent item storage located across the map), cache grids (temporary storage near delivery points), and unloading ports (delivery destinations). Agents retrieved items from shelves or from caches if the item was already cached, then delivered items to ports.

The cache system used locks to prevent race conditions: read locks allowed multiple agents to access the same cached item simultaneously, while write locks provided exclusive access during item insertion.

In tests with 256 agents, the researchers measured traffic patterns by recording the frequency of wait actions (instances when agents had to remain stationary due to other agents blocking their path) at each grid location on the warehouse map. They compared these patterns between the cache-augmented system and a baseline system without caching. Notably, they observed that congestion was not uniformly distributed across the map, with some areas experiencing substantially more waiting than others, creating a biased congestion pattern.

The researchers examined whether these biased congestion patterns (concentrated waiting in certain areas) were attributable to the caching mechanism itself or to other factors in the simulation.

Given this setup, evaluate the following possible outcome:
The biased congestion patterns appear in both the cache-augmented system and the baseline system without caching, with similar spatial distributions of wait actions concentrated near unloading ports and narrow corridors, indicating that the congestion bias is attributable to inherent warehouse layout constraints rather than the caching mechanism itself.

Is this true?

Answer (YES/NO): NO